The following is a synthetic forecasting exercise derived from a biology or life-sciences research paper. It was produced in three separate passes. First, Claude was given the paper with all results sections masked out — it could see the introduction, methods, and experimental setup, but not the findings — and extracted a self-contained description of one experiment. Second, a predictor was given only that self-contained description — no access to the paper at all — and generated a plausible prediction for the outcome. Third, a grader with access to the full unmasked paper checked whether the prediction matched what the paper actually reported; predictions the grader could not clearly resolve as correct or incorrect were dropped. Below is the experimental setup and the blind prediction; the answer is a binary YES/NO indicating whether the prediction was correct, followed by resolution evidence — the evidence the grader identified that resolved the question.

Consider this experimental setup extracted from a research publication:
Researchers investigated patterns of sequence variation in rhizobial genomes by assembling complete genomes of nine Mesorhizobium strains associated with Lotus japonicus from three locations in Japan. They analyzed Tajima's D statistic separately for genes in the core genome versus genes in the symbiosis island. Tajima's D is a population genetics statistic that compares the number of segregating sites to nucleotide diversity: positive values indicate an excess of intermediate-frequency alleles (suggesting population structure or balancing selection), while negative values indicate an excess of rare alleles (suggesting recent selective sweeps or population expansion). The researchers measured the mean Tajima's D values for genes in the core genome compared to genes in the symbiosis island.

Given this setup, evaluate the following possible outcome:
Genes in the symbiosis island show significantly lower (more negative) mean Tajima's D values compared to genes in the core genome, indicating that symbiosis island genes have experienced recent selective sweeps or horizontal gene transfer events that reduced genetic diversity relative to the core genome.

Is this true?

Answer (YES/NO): YES